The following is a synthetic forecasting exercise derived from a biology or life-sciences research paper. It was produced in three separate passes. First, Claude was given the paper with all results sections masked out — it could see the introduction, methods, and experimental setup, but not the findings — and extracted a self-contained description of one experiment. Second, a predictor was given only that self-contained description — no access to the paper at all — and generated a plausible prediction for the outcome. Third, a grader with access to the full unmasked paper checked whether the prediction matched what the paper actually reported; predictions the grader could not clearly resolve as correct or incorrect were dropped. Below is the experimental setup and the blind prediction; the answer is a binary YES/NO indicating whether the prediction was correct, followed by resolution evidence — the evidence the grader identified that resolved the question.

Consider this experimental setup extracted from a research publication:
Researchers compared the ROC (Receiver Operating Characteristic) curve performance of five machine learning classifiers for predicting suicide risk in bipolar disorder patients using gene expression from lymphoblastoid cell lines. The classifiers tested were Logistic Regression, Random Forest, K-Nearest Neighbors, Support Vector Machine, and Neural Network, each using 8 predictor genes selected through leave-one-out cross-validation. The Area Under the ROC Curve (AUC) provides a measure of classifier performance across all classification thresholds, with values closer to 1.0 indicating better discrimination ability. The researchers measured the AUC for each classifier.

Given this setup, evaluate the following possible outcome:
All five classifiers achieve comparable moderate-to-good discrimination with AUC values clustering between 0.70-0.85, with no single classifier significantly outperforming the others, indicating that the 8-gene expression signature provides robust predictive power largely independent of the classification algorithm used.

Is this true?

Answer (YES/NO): NO